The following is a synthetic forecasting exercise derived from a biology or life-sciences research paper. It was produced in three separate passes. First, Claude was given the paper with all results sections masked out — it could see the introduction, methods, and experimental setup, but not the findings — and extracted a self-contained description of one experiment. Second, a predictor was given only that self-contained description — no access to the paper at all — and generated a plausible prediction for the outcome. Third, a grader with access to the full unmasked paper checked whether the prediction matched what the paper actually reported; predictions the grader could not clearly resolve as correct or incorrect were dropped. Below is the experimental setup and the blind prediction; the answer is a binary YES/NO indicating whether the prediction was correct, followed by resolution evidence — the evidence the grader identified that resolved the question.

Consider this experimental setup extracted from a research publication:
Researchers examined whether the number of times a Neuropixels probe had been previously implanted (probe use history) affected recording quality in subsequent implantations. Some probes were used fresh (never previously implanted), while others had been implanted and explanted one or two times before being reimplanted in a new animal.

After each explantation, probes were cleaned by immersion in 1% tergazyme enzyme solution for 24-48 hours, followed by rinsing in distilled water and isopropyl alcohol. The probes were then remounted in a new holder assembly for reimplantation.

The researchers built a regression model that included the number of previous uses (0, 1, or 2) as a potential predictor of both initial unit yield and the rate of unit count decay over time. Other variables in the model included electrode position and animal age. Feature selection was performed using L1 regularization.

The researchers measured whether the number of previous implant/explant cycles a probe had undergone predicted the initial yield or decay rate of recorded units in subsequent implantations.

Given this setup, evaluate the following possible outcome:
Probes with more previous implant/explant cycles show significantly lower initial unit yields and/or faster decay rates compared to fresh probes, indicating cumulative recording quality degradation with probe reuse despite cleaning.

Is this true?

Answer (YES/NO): NO